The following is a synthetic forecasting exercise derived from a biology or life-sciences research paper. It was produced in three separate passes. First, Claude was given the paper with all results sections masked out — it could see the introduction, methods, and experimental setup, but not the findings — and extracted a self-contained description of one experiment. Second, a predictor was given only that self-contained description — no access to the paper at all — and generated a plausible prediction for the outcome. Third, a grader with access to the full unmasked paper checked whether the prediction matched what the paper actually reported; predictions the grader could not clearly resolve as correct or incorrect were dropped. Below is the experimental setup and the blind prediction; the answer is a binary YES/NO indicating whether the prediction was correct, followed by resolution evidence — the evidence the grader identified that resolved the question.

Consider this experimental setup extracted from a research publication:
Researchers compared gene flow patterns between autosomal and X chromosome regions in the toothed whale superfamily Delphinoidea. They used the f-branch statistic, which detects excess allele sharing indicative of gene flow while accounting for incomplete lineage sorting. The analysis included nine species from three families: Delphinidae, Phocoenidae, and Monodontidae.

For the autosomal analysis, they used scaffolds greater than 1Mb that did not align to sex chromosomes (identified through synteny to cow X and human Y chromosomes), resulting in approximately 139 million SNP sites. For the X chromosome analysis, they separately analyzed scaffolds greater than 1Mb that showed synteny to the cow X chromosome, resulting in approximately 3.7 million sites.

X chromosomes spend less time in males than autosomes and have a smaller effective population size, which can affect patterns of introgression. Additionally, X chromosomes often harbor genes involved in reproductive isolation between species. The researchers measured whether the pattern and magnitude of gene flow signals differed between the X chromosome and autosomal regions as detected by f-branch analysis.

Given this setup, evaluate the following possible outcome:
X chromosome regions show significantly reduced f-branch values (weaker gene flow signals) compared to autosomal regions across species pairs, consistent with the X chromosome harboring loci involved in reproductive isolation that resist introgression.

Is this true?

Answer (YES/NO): NO